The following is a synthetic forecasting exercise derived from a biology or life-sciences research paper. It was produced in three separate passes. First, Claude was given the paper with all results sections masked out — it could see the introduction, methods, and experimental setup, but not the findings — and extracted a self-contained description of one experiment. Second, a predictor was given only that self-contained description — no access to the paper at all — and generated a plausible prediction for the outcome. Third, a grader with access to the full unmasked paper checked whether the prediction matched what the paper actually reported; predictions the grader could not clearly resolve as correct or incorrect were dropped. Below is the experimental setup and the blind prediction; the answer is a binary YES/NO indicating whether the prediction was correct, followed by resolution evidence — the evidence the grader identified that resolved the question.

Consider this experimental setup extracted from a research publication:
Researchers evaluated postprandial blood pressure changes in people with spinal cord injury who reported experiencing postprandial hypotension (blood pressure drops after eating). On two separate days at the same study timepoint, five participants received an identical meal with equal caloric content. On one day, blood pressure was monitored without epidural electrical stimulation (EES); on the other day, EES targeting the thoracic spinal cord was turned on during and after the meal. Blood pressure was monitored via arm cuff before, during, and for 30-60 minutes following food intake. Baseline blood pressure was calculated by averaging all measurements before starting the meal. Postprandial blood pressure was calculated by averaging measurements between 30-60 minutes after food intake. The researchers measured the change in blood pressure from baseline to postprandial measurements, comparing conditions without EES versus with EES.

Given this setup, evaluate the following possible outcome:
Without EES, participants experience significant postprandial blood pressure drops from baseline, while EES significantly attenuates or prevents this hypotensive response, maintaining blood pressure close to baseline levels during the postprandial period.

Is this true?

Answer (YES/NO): YES